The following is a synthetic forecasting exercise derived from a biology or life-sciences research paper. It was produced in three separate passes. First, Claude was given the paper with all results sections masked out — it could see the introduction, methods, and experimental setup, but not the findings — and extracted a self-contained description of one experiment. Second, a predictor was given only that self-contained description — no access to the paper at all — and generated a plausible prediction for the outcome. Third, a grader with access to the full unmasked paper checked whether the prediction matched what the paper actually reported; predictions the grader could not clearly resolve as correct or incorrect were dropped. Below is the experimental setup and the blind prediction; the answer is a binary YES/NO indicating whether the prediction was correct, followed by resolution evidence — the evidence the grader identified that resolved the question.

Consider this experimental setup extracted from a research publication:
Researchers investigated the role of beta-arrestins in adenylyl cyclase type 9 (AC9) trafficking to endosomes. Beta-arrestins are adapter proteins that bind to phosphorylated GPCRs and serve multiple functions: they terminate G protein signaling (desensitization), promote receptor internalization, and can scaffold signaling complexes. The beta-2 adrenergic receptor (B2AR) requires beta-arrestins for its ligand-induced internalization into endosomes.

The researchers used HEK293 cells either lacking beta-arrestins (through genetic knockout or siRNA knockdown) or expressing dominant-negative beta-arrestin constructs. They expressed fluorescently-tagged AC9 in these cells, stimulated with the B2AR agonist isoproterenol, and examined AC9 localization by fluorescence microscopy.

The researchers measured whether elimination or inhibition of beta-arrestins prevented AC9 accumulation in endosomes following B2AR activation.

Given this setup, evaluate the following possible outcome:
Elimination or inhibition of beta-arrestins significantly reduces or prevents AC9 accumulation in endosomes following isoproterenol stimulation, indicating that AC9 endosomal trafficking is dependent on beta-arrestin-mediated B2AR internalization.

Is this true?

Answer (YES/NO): NO